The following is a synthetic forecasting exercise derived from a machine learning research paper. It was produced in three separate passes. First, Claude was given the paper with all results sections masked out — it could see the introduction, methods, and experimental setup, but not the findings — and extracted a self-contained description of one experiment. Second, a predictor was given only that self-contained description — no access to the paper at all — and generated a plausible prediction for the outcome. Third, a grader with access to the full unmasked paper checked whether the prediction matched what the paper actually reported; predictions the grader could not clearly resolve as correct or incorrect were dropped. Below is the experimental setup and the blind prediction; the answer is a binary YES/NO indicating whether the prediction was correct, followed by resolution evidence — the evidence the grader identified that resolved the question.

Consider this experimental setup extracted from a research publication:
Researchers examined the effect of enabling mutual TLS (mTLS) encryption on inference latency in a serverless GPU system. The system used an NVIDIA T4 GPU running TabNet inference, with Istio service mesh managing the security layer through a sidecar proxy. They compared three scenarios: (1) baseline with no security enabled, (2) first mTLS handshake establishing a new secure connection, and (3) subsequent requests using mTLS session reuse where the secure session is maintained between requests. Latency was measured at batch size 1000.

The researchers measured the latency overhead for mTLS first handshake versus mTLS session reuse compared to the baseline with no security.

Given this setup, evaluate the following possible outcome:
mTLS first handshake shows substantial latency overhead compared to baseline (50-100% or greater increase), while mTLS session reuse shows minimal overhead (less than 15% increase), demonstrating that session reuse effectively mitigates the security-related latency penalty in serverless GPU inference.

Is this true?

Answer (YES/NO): NO